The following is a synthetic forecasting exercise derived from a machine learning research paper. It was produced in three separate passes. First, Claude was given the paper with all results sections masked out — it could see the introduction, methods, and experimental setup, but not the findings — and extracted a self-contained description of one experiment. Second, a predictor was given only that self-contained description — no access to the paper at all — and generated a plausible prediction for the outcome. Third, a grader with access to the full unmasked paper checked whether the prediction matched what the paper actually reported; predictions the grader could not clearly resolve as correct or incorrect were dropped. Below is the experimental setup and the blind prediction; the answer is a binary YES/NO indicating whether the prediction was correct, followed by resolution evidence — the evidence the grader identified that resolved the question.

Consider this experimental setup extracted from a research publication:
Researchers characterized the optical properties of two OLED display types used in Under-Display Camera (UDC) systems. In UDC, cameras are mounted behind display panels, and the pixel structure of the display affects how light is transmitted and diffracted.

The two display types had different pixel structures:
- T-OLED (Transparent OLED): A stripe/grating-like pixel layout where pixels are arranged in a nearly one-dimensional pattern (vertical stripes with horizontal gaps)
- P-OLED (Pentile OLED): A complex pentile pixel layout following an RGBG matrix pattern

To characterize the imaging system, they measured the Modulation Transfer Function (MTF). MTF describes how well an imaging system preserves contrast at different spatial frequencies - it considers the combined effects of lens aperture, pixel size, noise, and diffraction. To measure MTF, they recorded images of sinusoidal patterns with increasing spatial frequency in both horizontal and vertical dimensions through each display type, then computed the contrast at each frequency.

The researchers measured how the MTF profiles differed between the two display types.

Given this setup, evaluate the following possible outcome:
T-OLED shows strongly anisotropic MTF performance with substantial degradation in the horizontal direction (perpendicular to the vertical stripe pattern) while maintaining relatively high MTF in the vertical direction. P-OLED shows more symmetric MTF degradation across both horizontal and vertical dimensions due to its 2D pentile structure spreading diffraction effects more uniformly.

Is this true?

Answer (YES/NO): YES